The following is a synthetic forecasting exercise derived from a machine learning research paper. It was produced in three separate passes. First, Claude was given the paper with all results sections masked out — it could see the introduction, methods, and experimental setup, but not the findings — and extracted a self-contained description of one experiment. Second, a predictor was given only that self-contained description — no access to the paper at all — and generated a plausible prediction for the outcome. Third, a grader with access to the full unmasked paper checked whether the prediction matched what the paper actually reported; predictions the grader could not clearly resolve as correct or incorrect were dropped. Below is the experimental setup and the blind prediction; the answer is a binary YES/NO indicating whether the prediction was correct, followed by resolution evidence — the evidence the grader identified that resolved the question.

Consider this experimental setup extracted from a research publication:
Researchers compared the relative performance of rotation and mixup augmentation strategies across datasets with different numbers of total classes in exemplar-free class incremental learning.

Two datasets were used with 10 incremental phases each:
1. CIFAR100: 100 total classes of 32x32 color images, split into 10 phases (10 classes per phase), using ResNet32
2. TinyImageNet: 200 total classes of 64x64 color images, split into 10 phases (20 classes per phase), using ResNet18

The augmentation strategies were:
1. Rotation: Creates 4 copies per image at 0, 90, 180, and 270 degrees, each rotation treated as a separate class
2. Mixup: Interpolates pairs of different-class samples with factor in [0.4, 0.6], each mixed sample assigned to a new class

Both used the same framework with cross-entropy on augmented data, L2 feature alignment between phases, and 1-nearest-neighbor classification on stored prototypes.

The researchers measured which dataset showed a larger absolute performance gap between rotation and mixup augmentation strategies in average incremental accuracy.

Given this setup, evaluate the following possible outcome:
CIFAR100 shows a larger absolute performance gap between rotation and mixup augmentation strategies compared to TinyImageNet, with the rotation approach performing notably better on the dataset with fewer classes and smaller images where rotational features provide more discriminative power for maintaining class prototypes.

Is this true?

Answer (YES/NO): NO